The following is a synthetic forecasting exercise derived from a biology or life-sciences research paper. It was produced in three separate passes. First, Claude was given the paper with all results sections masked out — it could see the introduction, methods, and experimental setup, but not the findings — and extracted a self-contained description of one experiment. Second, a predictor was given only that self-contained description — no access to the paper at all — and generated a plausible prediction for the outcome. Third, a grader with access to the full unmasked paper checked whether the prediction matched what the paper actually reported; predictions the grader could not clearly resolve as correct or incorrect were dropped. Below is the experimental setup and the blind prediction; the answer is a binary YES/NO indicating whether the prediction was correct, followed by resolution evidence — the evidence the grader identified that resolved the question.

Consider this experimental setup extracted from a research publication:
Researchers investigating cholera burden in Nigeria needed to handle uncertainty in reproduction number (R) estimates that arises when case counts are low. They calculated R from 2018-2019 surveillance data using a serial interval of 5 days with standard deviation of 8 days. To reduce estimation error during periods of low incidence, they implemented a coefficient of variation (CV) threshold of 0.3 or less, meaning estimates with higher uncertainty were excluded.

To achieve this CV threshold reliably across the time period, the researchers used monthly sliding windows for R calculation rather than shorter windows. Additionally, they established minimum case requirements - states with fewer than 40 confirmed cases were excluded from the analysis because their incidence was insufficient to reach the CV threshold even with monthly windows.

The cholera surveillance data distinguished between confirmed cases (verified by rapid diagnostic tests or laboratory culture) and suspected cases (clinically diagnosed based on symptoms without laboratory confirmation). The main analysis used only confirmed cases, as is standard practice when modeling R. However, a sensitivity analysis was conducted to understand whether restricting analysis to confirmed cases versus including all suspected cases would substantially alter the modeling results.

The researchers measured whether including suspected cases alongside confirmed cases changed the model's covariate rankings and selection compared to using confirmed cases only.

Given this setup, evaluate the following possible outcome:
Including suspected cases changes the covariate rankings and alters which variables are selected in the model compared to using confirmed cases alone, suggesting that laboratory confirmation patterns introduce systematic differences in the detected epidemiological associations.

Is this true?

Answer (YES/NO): NO